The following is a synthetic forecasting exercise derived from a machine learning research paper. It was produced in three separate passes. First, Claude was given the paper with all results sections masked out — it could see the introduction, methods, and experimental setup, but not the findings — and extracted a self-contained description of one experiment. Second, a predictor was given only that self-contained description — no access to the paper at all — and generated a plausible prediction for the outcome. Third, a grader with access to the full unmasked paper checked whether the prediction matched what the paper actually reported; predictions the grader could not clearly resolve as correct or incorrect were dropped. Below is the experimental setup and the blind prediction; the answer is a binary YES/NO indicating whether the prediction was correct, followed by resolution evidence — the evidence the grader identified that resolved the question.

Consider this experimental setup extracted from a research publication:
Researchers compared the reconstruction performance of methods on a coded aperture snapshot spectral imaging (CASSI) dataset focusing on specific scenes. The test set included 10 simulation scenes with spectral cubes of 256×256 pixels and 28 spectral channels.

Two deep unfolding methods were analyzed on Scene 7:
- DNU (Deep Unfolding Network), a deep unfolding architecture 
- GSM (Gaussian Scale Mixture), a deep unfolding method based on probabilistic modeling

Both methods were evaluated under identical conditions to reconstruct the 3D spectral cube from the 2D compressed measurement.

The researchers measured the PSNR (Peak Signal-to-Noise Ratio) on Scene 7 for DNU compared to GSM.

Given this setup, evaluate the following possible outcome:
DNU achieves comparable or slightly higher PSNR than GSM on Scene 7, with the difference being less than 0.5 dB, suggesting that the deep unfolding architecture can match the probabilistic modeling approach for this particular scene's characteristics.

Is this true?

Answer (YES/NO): NO